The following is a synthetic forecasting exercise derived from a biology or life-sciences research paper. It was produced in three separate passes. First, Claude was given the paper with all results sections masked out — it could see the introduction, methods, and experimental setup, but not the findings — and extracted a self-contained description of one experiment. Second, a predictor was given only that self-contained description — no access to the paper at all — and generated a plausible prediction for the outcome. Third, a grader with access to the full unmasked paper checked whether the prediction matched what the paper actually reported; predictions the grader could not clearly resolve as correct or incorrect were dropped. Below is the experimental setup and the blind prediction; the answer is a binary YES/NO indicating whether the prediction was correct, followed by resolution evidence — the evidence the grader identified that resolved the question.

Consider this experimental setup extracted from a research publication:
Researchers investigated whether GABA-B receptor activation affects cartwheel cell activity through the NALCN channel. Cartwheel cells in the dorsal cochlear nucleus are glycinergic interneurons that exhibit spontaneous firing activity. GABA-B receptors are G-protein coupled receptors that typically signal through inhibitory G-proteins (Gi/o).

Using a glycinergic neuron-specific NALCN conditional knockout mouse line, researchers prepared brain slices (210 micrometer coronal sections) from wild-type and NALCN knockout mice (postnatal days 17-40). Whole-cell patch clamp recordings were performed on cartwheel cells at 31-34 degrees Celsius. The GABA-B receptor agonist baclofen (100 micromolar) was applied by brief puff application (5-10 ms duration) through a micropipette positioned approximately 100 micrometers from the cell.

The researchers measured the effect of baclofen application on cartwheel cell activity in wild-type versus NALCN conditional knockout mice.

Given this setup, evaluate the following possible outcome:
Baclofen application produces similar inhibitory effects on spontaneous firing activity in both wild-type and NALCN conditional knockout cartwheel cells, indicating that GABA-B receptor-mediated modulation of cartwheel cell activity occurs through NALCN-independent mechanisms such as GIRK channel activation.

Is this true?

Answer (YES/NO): NO